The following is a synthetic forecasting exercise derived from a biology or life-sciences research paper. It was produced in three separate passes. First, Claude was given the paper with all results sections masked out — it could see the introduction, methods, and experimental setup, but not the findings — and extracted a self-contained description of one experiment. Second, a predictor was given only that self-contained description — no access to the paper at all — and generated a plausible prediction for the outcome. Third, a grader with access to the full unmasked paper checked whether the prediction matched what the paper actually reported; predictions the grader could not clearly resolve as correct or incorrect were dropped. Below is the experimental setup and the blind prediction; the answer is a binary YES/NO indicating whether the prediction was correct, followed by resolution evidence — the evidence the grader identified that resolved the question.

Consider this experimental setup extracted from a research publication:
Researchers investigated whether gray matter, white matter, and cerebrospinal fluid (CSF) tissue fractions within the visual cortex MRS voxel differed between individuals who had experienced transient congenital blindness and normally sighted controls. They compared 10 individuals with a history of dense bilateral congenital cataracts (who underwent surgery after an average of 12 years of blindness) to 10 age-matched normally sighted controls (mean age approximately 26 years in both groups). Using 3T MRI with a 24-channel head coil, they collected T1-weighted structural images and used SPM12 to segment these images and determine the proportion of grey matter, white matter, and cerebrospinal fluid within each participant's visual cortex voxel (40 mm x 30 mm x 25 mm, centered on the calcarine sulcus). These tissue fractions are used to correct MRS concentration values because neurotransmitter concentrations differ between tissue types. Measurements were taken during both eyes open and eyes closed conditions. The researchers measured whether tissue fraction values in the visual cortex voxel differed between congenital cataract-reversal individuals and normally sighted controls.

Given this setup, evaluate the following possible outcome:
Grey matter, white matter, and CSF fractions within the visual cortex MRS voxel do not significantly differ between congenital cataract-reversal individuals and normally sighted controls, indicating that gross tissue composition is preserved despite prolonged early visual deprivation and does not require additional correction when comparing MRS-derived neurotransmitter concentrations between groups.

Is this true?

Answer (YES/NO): YES